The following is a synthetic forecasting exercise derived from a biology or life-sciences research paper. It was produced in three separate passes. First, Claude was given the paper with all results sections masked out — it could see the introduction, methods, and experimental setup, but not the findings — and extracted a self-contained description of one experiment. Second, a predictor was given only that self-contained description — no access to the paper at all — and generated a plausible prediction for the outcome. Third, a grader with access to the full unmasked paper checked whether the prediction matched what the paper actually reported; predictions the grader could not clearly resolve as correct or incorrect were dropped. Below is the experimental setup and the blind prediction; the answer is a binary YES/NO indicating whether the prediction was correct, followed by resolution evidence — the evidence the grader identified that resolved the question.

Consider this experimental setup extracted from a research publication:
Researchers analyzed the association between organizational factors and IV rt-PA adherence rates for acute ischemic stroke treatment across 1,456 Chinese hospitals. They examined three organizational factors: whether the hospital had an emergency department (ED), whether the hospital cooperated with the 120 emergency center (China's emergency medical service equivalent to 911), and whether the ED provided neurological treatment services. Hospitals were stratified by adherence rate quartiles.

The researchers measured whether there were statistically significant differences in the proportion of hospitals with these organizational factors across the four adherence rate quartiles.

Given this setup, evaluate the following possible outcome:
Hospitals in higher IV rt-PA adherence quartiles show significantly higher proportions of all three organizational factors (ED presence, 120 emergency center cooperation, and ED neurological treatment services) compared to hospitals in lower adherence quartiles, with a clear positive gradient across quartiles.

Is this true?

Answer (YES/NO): NO